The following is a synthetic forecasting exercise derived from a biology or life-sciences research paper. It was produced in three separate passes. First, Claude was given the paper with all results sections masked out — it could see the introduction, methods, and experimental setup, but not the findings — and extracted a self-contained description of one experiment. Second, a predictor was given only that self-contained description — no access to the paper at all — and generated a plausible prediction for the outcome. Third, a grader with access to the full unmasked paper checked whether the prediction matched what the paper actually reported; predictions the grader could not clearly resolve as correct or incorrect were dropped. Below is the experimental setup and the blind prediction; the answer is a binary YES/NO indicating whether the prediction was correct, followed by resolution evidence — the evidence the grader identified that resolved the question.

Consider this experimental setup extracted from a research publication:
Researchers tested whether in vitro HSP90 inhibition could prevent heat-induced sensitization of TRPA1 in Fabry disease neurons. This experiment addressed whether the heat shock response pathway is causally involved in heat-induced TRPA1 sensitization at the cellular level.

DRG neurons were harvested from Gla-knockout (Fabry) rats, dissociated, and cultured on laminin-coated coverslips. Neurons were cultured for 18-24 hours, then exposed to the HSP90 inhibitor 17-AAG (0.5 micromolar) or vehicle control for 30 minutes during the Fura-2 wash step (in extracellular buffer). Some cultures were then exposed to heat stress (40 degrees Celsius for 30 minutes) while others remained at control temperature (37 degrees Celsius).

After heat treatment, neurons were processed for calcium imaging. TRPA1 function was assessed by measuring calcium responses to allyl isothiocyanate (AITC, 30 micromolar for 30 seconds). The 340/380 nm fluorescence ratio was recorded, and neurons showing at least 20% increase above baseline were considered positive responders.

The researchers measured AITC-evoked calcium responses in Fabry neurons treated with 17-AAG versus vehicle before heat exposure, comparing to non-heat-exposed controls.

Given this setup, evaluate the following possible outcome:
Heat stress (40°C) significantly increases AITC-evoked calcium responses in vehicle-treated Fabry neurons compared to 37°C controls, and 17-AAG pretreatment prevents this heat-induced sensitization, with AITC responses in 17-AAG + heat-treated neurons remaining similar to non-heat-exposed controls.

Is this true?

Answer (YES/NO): YES